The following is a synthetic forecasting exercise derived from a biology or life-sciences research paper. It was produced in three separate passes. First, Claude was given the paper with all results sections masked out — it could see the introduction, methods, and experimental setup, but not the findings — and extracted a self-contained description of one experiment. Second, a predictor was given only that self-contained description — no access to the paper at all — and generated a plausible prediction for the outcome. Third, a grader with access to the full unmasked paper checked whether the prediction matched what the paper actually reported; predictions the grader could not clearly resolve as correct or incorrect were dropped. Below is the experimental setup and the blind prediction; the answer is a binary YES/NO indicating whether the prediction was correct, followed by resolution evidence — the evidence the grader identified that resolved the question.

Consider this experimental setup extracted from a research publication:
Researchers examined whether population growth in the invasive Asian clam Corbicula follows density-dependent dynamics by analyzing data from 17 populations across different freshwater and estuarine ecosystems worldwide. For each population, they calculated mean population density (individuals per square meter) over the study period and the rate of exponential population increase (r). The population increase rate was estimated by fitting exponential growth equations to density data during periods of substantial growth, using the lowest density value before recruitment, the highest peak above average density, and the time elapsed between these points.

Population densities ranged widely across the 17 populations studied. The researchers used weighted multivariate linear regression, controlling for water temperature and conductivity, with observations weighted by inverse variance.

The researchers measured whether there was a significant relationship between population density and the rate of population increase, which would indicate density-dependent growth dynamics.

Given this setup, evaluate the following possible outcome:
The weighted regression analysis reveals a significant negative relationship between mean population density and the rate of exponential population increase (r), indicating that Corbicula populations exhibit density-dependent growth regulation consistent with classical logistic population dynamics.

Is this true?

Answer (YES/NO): NO